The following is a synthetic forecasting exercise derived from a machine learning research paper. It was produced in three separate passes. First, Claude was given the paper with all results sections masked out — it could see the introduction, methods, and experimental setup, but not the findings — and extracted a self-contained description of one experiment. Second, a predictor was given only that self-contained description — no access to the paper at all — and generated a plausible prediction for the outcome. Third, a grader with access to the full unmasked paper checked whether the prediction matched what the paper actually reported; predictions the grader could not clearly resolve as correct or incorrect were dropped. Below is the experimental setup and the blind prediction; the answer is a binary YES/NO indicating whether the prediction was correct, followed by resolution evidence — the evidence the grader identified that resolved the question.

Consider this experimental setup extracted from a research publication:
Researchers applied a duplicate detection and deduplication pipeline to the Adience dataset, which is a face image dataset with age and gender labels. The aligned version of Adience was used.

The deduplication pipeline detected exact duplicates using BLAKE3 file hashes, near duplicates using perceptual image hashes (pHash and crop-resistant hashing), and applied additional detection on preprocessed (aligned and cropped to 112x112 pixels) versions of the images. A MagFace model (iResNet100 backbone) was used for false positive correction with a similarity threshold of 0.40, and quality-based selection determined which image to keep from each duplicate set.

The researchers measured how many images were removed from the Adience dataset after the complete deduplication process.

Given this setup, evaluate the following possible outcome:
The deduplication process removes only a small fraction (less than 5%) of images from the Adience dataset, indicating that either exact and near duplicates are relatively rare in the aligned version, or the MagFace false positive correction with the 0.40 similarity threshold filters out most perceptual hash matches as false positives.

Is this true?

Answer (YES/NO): YES